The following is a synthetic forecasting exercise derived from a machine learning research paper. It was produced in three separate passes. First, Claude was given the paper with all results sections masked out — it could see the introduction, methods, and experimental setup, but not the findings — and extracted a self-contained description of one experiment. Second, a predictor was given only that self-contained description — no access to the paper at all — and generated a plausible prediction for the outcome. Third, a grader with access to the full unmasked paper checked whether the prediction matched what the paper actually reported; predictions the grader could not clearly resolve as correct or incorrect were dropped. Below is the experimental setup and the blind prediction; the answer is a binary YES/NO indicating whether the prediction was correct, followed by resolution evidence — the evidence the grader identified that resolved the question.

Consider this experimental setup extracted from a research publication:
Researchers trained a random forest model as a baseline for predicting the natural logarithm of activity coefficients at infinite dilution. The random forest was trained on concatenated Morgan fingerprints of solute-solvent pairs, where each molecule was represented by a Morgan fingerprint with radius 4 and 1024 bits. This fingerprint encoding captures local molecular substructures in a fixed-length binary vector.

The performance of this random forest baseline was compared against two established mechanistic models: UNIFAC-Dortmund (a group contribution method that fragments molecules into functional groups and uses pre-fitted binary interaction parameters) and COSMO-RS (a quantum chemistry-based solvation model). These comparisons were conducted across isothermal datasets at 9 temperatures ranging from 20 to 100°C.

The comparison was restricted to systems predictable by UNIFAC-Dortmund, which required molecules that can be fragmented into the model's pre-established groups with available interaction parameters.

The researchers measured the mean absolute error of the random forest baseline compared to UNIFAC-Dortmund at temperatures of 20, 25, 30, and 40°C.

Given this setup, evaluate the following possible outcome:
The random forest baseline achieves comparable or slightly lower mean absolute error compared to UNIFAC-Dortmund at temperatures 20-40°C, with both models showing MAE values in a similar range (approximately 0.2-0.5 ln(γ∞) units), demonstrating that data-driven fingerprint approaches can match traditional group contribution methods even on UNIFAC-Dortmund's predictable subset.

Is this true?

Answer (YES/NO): NO